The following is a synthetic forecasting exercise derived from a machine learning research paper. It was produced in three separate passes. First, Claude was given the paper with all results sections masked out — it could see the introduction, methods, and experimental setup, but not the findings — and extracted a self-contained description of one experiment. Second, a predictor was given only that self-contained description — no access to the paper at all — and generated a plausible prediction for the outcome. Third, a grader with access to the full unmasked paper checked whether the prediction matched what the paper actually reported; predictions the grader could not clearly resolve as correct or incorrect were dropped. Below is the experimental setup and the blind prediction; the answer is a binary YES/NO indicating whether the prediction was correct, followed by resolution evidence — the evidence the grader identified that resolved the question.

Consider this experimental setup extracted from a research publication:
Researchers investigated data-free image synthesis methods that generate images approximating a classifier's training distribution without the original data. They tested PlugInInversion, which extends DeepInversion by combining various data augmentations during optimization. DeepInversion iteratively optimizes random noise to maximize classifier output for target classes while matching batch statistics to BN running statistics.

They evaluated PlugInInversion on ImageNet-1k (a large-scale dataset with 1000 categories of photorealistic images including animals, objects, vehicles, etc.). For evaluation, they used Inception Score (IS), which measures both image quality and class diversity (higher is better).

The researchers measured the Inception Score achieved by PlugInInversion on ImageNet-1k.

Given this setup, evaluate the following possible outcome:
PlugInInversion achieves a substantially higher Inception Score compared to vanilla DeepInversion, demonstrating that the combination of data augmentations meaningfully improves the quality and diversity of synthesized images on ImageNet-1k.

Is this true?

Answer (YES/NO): NO